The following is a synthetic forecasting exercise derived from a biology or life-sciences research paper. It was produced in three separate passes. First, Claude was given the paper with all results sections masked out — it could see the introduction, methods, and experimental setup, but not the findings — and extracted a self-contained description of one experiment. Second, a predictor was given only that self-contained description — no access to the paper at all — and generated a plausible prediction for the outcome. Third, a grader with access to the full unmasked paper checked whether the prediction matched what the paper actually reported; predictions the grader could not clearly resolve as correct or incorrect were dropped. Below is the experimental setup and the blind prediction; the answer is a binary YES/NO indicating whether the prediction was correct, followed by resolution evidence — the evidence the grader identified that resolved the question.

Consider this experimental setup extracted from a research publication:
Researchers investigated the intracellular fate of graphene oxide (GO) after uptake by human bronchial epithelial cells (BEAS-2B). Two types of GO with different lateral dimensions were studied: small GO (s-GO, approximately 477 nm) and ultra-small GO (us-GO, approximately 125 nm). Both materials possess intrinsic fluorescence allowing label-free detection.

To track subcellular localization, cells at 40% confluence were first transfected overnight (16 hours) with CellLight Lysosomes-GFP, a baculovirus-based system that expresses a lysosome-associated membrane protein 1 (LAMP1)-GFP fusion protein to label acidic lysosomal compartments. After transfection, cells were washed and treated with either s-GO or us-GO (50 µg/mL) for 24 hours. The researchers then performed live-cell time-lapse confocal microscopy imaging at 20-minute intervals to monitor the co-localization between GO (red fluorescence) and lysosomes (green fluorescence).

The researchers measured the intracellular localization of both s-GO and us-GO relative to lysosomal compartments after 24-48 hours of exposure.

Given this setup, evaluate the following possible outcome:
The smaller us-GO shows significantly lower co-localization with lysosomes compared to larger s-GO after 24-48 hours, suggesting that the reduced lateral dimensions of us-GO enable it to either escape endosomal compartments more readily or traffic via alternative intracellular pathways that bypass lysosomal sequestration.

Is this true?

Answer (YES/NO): NO